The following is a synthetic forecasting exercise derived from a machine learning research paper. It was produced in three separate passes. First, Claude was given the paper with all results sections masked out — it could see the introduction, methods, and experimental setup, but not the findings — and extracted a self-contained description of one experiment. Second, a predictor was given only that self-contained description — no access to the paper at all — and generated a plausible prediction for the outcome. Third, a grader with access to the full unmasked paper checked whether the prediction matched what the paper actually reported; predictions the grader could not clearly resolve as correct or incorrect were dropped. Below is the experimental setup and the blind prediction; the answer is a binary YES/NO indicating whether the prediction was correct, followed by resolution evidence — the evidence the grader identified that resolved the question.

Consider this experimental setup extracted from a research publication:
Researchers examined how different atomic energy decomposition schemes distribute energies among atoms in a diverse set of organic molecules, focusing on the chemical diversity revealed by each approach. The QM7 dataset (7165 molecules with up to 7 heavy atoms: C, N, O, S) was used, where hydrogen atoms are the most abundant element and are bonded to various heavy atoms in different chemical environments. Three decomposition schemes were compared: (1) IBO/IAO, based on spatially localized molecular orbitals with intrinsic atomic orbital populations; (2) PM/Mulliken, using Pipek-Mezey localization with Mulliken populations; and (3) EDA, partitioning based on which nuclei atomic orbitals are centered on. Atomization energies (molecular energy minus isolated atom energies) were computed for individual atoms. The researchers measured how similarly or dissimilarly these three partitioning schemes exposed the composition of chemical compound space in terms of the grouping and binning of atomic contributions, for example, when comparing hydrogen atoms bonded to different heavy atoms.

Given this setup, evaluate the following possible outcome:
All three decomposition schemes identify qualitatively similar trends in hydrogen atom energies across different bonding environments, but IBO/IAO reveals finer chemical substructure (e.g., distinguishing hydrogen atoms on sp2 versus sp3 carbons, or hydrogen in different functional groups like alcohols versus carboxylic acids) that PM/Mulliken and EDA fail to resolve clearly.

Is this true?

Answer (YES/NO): NO